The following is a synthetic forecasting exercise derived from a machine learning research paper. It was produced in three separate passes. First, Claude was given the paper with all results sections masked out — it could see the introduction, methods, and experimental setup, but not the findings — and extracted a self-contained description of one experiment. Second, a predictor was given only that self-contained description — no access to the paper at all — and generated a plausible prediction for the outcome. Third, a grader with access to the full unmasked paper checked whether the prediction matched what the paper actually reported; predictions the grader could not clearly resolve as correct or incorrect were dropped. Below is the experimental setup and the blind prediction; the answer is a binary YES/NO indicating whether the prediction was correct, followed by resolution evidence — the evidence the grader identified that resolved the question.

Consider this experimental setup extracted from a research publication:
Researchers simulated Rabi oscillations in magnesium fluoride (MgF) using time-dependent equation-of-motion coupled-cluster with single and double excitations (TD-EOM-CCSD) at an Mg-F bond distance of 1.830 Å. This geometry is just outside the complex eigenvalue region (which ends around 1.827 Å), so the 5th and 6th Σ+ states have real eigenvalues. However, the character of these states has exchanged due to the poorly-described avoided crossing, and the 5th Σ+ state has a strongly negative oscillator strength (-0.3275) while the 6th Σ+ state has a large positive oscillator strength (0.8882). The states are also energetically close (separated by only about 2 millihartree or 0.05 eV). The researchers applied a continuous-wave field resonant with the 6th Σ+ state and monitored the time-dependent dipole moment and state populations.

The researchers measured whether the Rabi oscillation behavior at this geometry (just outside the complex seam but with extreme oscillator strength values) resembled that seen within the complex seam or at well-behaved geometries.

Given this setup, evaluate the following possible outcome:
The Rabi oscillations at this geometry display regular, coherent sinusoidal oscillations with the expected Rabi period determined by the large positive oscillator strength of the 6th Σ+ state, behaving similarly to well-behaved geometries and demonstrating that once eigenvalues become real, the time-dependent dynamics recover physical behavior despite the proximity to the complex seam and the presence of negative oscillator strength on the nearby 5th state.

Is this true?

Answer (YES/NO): NO